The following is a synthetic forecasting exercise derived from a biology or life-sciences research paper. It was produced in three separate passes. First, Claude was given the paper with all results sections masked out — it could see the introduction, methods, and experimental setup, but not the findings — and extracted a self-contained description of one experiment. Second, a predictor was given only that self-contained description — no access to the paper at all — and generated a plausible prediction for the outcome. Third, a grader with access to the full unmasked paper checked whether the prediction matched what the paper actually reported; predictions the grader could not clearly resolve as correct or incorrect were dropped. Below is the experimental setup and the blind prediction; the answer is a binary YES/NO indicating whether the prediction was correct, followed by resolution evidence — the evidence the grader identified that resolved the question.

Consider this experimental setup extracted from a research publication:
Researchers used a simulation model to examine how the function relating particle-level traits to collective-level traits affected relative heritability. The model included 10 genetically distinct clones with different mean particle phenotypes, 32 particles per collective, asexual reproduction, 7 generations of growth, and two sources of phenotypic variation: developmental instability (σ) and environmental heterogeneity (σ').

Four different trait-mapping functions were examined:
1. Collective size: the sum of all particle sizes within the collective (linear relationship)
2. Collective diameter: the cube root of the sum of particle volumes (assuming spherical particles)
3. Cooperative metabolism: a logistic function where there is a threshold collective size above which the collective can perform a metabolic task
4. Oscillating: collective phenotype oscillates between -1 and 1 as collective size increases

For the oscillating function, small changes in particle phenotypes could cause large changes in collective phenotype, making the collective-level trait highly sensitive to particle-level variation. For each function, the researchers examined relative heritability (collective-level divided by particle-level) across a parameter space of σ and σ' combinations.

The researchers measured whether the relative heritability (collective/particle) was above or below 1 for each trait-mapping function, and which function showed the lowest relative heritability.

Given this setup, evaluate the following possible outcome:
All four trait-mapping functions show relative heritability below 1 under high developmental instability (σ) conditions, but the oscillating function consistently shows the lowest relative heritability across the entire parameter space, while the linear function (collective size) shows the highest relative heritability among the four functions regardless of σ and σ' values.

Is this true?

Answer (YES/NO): NO